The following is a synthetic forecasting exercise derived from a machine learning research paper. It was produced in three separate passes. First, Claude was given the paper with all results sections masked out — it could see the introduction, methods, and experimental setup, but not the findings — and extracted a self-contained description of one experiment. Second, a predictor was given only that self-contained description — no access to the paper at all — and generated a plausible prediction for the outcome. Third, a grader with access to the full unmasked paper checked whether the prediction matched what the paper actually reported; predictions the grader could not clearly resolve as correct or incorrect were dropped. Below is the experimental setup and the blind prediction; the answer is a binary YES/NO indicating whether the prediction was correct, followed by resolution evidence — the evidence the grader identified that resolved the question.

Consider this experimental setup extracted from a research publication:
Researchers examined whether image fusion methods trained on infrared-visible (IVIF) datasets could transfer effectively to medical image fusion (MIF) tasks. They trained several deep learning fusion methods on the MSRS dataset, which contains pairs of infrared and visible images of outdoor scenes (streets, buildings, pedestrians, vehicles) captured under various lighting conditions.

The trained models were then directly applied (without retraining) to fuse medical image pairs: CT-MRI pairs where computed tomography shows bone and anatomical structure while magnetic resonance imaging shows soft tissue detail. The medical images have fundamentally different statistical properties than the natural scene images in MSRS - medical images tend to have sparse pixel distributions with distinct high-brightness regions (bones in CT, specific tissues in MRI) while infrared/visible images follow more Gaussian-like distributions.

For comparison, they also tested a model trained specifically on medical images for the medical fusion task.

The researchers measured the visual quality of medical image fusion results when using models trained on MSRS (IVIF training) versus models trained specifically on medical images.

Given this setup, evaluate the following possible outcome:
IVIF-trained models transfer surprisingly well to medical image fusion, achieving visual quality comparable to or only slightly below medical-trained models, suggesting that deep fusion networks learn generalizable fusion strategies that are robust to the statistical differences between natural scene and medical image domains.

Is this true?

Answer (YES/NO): NO